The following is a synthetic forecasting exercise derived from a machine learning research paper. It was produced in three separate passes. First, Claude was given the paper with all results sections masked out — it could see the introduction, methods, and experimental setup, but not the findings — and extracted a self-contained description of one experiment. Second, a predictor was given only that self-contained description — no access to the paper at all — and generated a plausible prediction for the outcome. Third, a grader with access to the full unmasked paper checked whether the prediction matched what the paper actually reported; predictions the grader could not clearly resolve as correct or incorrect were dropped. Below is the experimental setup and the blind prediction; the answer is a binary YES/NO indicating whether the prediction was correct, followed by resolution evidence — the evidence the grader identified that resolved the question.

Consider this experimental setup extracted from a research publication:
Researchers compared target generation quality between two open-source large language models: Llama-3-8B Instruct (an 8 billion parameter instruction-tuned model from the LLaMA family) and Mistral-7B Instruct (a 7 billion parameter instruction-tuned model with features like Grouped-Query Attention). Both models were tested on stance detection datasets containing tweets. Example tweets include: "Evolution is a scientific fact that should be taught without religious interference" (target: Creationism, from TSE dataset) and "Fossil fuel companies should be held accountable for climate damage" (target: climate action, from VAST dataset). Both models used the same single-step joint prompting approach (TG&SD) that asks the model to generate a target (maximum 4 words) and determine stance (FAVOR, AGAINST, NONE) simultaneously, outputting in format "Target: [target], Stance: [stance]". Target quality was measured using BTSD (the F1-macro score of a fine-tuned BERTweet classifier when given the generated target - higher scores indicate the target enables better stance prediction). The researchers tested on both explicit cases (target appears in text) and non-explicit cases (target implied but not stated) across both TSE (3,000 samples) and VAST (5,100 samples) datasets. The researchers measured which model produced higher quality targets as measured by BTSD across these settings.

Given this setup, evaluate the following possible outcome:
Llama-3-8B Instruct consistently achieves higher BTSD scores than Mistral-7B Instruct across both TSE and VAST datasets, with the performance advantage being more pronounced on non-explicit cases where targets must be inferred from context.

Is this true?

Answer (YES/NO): NO